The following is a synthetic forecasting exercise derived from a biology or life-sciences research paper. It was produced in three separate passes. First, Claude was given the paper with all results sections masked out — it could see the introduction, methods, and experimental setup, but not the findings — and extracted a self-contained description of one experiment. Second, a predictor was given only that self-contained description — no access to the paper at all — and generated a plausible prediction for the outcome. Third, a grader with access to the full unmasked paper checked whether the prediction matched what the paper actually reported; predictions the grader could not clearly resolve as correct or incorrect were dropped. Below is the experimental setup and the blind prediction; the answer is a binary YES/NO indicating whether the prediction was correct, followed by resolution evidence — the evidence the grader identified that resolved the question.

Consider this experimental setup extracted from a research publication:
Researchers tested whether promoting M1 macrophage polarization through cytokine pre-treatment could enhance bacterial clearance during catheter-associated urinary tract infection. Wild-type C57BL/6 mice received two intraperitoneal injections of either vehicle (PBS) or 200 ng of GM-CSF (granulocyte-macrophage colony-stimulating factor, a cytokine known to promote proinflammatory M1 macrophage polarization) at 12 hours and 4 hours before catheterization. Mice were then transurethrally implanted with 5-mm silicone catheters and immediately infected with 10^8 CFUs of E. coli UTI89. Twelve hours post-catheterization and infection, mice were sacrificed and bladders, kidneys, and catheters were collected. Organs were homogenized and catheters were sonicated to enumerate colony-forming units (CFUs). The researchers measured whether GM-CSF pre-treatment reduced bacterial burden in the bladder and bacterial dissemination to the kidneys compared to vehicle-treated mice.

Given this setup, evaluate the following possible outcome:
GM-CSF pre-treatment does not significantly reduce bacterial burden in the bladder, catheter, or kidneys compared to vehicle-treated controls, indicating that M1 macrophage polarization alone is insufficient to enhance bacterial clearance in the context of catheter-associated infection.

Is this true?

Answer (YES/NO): YES